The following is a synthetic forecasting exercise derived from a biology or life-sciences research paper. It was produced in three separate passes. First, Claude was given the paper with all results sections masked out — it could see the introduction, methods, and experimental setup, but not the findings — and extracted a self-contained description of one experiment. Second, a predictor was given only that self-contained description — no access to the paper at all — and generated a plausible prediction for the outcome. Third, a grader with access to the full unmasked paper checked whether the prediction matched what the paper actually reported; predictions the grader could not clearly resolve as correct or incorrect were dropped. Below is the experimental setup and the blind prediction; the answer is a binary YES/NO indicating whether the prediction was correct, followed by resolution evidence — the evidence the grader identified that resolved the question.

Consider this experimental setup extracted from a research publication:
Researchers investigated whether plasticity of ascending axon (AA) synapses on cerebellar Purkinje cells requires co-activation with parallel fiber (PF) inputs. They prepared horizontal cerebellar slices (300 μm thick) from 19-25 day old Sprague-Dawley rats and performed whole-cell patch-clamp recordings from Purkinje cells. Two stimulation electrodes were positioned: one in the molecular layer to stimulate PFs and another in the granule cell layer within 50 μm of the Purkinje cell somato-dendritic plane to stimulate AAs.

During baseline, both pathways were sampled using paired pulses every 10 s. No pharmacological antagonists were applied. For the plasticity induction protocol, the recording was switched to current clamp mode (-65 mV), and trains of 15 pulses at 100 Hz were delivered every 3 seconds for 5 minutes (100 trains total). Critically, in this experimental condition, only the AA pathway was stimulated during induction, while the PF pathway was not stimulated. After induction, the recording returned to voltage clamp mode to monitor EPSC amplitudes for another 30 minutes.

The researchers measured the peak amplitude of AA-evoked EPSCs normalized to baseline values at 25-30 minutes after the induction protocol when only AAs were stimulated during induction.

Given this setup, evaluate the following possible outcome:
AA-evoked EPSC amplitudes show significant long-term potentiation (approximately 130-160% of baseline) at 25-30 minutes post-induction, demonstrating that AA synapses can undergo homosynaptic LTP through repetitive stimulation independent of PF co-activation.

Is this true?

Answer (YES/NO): NO